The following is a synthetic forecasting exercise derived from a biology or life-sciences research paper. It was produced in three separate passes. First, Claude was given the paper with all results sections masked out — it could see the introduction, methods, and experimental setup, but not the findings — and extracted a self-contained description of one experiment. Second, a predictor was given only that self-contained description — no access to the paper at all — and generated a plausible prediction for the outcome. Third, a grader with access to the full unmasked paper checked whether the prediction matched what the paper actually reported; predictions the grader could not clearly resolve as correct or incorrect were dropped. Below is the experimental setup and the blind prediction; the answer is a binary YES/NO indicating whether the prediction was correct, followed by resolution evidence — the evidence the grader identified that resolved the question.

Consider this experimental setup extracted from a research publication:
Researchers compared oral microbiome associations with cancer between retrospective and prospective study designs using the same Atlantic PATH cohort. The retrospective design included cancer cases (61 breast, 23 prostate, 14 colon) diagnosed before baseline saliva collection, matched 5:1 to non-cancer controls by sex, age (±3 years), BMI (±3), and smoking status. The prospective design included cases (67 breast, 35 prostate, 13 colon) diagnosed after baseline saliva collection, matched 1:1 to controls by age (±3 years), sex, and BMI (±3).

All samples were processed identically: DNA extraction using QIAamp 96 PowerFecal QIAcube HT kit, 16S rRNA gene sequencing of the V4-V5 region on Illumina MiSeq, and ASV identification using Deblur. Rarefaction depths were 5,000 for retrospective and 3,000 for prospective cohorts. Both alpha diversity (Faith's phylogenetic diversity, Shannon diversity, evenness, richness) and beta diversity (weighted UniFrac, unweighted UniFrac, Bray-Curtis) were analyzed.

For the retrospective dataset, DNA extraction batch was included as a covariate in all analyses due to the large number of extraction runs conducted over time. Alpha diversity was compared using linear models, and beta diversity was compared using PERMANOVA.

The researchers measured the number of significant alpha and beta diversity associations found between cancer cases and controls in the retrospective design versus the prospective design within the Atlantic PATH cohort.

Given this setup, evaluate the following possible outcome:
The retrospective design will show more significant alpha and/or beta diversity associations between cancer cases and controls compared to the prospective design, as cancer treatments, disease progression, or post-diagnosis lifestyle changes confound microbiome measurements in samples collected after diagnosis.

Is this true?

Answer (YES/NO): YES